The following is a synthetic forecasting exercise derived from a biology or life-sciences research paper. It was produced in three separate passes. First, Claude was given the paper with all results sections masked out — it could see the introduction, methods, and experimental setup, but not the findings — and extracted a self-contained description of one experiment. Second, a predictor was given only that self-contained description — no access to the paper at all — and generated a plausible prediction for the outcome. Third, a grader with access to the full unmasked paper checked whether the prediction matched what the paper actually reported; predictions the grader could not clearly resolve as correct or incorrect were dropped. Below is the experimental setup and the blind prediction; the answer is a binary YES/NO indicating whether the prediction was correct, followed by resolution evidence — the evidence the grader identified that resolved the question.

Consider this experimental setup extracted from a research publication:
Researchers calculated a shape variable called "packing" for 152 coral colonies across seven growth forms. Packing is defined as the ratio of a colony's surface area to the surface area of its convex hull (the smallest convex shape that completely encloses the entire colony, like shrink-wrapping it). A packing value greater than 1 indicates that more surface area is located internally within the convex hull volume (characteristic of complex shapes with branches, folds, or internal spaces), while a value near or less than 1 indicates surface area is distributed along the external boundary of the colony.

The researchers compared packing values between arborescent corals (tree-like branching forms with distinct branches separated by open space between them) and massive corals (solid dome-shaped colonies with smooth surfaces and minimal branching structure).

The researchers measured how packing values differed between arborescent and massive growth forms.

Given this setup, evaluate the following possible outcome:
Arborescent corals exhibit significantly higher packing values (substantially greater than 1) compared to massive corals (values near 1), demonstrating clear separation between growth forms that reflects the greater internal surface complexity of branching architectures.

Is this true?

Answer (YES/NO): NO